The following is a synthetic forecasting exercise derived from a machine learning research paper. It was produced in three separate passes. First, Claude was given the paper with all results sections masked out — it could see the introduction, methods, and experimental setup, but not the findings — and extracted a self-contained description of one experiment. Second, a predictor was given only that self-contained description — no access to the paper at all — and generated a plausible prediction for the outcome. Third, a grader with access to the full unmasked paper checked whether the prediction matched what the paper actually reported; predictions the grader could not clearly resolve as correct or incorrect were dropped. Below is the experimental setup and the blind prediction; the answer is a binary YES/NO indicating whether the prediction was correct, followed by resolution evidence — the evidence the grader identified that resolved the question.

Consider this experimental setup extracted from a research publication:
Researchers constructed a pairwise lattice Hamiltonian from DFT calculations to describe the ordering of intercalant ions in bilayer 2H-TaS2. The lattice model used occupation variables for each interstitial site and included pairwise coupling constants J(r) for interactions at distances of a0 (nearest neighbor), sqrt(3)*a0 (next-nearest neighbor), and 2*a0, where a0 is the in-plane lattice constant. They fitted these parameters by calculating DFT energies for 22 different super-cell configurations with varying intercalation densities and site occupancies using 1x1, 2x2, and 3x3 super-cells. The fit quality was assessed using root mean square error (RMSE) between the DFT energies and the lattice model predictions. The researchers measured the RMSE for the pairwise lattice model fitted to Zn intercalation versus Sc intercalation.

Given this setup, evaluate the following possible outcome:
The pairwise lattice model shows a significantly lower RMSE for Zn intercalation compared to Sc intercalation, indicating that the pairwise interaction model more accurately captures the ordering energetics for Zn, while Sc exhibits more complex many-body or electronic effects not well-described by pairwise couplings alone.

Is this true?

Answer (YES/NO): YES